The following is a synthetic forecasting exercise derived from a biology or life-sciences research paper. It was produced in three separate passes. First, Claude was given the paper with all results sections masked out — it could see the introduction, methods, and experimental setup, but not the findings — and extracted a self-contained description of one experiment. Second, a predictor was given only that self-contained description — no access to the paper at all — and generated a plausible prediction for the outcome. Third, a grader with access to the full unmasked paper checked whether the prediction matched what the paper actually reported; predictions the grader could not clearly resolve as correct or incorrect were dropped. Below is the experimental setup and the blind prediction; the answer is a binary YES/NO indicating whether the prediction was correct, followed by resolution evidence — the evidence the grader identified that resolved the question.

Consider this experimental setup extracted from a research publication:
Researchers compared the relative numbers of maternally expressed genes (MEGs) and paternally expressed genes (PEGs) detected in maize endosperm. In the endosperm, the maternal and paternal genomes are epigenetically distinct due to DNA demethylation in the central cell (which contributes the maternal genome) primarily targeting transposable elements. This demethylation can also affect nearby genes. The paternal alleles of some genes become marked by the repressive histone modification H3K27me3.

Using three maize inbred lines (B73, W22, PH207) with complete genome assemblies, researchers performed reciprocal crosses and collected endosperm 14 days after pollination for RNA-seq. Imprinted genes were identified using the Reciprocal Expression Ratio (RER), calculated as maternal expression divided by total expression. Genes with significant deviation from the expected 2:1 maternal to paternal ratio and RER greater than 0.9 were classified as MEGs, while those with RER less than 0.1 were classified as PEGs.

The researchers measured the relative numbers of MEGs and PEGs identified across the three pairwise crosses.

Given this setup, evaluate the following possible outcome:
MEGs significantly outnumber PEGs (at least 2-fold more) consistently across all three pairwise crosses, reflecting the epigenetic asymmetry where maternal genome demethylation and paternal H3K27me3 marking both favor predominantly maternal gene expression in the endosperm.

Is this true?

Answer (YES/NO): NO